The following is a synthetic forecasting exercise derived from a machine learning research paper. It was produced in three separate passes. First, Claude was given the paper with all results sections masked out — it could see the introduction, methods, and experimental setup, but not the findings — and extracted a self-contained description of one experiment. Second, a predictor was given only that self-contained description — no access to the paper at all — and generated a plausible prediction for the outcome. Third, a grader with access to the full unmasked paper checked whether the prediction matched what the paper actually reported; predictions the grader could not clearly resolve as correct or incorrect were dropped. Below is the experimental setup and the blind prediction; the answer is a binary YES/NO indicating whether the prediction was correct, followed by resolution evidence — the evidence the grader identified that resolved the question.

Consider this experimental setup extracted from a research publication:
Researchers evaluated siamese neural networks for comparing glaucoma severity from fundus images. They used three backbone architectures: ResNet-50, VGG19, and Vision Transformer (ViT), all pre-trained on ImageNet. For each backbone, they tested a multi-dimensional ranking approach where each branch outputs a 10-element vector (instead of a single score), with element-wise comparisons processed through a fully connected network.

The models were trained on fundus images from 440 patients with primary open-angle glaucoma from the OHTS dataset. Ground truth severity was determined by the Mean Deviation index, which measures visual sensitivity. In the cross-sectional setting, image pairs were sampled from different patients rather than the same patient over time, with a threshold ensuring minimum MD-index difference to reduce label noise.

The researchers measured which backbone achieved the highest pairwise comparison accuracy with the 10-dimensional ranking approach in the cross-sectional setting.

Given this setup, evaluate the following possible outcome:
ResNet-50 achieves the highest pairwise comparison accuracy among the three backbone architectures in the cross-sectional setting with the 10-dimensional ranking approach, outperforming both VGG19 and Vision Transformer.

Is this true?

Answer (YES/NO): NO